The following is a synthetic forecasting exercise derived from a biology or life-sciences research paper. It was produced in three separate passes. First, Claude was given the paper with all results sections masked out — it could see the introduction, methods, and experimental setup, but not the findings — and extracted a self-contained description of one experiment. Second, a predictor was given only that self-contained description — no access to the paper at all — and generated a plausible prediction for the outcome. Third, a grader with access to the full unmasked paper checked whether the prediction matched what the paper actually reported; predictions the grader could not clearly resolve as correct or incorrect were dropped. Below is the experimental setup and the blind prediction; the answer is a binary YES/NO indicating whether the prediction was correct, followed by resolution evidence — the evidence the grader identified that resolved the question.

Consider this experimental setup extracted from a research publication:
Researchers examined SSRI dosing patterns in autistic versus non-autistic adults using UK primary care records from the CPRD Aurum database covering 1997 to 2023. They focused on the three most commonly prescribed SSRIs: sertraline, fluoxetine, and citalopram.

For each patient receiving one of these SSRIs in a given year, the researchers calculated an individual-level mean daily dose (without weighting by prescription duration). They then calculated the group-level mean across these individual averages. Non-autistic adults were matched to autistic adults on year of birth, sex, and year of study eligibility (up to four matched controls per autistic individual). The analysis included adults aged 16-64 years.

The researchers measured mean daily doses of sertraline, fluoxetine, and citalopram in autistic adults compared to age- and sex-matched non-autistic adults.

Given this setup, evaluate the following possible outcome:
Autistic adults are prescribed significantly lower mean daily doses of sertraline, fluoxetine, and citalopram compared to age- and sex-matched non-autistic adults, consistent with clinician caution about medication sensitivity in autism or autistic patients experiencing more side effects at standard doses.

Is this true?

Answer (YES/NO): NO